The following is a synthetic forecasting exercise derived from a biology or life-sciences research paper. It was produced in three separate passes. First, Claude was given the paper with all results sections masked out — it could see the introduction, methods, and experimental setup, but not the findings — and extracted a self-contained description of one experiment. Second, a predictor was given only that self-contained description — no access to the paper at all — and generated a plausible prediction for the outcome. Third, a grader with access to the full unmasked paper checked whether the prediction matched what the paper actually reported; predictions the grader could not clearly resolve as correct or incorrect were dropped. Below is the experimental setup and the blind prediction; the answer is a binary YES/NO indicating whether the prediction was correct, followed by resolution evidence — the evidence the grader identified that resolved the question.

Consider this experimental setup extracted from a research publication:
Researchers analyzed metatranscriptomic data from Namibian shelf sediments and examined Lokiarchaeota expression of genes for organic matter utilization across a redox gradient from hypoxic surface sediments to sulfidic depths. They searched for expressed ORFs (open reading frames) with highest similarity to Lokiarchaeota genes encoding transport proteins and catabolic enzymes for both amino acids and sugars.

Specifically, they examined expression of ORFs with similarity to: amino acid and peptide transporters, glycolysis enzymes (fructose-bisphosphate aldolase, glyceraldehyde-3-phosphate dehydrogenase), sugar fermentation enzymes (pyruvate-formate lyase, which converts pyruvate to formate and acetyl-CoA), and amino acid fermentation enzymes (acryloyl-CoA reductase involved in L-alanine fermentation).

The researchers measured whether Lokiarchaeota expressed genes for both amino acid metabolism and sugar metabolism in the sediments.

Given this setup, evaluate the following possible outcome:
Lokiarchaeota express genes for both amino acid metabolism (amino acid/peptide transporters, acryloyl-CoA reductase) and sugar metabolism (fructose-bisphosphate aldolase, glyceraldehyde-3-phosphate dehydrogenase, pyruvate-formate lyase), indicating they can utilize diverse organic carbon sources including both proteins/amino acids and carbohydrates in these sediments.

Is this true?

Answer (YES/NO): YES